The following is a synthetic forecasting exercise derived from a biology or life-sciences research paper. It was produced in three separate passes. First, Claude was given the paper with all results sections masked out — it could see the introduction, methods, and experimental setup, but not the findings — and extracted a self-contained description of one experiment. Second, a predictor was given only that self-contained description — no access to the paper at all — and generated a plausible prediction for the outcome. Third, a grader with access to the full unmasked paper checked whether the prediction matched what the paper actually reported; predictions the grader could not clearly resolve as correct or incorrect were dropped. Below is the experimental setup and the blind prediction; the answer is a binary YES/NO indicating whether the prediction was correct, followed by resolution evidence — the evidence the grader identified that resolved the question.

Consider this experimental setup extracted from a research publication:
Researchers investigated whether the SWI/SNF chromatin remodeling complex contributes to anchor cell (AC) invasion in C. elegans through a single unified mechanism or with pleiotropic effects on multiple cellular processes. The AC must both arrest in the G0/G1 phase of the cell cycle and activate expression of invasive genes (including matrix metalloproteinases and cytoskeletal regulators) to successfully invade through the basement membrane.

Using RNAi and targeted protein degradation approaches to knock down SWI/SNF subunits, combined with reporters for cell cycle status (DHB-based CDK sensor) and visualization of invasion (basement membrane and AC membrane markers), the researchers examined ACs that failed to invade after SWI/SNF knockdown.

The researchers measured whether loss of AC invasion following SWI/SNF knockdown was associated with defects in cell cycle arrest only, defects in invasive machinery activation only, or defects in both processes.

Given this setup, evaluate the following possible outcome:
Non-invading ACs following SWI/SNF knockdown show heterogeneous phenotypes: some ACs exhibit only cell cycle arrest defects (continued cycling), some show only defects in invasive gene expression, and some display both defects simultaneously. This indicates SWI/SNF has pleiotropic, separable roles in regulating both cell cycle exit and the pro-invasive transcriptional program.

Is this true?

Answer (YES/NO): YES